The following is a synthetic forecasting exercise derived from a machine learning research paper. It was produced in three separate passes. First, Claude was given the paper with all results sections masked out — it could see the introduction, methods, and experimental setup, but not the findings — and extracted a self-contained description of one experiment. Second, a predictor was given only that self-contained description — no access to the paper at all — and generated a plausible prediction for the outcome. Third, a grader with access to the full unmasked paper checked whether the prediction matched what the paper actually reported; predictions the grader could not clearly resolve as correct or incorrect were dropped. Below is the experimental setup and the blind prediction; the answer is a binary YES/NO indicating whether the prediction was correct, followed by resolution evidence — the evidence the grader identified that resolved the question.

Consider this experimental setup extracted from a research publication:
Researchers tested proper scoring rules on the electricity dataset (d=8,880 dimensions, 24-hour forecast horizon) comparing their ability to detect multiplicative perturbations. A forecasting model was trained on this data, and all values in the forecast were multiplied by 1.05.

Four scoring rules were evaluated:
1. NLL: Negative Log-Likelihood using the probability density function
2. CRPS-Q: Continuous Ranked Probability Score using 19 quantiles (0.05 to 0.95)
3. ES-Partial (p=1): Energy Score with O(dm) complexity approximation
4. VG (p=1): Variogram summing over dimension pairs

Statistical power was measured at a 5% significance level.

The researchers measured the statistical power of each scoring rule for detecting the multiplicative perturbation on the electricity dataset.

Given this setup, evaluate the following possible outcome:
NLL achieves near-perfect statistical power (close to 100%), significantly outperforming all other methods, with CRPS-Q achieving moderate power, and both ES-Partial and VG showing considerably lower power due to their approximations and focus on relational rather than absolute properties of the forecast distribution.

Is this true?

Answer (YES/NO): NO